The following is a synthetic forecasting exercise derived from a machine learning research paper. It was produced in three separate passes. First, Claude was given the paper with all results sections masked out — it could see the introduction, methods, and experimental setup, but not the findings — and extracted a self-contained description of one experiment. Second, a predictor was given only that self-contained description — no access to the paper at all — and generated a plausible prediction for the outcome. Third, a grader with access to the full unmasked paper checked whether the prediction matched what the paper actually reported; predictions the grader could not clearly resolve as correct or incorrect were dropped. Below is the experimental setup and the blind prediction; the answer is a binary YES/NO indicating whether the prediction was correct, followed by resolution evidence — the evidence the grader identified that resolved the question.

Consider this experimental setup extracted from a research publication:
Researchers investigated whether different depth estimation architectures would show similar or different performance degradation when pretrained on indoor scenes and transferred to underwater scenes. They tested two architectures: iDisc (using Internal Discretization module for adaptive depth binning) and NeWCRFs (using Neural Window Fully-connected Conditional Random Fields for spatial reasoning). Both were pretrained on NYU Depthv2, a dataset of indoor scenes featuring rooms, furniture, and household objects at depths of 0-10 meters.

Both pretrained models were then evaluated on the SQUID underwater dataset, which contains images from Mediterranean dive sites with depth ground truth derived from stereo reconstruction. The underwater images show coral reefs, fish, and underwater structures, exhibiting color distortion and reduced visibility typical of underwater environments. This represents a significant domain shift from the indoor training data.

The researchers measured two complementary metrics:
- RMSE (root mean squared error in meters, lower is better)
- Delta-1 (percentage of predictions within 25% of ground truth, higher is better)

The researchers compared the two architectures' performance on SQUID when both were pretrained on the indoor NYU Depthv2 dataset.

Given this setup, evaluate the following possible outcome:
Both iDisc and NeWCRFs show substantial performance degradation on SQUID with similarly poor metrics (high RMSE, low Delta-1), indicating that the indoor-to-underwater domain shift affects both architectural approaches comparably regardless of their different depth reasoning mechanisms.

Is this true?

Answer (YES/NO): YES